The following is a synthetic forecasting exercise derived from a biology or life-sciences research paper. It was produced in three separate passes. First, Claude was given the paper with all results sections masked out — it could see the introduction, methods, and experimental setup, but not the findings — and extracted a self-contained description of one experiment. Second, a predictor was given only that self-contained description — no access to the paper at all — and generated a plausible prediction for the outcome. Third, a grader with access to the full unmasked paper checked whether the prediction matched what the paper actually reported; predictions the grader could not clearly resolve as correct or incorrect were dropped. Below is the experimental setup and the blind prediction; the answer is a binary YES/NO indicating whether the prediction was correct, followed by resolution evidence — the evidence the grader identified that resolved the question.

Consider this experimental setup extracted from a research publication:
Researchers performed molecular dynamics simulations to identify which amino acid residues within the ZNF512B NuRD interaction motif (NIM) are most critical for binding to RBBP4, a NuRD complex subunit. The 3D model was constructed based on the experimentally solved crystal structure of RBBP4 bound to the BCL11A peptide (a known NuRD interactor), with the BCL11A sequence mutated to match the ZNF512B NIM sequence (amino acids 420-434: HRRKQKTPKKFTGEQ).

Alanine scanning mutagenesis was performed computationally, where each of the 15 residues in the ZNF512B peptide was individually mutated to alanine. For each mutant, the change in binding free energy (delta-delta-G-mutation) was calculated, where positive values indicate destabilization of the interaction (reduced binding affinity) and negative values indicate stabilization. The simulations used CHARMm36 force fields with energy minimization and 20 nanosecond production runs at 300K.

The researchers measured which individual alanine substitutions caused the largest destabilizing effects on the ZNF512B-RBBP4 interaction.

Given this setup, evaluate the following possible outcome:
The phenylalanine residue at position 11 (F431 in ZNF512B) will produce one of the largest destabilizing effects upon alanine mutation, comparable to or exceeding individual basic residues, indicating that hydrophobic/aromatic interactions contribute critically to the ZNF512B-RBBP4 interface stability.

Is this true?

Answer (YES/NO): NO